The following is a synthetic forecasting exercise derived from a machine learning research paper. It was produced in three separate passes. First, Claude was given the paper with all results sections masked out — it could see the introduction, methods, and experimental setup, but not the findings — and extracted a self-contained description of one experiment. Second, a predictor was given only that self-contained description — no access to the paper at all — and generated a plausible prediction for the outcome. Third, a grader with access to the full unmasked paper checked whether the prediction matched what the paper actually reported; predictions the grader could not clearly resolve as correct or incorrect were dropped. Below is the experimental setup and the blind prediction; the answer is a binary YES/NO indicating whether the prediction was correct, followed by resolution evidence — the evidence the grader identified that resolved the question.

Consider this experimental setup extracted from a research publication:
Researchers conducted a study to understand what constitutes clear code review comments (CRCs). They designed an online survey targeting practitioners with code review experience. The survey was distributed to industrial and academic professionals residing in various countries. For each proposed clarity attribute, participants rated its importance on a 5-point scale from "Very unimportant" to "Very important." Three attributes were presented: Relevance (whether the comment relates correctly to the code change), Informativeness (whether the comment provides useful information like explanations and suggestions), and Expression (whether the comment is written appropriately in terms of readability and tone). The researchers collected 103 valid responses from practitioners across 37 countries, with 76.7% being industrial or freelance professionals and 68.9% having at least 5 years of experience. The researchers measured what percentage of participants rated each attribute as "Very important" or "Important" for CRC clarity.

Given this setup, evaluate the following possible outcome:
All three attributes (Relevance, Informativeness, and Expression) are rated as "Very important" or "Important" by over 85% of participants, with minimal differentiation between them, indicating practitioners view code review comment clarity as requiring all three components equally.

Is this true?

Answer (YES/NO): NO